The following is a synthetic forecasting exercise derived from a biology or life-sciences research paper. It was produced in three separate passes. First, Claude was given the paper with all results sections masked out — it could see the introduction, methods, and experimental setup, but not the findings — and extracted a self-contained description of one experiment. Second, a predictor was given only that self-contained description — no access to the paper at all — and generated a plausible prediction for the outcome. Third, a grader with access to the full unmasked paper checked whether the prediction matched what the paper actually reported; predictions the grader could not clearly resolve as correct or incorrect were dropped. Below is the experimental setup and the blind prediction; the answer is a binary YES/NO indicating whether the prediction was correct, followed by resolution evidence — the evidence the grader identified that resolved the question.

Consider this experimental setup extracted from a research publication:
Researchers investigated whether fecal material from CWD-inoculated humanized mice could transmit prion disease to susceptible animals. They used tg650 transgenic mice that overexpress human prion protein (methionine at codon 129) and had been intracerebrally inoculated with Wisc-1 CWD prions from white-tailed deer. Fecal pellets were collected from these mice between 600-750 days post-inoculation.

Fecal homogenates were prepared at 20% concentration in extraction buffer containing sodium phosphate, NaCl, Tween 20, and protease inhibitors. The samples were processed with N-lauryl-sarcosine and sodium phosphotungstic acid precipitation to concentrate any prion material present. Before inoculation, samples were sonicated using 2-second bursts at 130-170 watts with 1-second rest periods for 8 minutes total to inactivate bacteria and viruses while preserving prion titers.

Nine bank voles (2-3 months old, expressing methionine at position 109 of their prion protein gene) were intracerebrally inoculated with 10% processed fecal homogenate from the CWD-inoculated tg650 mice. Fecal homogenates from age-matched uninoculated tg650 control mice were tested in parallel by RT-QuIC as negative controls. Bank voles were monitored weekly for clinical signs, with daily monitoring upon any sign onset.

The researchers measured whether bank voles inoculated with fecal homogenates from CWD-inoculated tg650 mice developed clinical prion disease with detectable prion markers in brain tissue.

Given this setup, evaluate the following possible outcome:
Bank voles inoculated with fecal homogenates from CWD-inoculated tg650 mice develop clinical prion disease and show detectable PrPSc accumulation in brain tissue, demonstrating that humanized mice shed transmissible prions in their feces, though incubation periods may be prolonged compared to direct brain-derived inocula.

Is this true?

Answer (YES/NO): YES